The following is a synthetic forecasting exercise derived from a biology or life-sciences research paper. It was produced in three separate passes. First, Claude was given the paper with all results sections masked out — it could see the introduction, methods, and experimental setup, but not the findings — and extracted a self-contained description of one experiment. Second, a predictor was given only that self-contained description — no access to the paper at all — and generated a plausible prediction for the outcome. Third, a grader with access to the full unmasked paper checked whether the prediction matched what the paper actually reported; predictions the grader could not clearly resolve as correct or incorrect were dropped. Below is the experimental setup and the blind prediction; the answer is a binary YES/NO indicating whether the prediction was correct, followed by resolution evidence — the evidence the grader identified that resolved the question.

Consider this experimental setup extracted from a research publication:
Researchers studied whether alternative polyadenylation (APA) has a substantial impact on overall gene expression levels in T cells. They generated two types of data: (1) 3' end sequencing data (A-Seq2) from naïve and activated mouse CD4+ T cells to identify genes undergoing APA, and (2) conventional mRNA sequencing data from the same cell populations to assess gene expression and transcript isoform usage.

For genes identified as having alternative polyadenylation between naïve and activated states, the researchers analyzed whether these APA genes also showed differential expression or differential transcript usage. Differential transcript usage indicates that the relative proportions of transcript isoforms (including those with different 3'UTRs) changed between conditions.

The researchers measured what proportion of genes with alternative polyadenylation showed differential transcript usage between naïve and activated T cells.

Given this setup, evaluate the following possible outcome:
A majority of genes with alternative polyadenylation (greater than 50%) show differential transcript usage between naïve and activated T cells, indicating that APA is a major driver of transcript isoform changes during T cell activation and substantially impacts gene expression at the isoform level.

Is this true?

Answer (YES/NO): NO